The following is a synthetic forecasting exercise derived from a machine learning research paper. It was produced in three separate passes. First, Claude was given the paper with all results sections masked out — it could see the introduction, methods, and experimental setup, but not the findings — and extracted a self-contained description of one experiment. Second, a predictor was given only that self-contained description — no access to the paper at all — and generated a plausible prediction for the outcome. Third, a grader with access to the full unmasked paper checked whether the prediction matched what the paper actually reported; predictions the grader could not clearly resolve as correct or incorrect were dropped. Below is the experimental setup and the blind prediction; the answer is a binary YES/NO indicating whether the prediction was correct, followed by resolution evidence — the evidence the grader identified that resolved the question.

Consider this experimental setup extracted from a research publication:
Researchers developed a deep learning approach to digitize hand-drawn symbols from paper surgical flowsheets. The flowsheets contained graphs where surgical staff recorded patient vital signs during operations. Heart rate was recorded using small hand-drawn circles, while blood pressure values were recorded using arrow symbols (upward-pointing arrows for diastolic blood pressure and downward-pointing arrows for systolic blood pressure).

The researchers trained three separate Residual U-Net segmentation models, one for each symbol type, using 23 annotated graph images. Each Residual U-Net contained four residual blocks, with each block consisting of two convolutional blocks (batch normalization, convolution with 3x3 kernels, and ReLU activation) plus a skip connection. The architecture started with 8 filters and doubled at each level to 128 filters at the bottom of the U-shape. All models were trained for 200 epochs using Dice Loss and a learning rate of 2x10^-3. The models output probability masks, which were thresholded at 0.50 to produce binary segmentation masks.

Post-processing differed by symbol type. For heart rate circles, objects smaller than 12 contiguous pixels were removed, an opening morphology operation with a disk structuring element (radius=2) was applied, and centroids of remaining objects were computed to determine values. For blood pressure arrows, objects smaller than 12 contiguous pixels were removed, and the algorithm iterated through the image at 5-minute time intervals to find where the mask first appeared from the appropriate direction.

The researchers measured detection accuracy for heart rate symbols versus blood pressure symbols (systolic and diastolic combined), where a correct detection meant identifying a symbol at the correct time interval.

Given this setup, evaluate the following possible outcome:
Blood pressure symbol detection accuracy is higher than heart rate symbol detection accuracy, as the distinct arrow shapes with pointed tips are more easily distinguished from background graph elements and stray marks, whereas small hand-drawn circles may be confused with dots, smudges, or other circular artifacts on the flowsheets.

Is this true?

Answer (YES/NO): YES